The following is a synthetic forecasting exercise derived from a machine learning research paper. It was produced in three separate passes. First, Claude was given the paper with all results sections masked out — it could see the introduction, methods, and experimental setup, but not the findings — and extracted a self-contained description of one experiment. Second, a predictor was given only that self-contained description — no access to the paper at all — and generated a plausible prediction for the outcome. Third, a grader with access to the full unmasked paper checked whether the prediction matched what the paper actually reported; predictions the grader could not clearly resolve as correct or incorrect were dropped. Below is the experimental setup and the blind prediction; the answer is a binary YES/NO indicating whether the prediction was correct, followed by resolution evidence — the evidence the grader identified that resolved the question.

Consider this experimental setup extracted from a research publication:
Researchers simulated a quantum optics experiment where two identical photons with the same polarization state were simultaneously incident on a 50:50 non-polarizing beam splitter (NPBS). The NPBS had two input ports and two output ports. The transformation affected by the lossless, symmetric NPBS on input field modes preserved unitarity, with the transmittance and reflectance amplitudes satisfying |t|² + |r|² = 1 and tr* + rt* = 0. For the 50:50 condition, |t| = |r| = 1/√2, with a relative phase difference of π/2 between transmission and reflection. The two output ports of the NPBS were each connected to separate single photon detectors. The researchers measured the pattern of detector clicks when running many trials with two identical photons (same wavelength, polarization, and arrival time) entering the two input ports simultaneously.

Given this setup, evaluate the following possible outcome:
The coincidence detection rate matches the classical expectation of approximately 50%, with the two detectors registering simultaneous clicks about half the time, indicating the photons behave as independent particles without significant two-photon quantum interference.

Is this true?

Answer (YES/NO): NO